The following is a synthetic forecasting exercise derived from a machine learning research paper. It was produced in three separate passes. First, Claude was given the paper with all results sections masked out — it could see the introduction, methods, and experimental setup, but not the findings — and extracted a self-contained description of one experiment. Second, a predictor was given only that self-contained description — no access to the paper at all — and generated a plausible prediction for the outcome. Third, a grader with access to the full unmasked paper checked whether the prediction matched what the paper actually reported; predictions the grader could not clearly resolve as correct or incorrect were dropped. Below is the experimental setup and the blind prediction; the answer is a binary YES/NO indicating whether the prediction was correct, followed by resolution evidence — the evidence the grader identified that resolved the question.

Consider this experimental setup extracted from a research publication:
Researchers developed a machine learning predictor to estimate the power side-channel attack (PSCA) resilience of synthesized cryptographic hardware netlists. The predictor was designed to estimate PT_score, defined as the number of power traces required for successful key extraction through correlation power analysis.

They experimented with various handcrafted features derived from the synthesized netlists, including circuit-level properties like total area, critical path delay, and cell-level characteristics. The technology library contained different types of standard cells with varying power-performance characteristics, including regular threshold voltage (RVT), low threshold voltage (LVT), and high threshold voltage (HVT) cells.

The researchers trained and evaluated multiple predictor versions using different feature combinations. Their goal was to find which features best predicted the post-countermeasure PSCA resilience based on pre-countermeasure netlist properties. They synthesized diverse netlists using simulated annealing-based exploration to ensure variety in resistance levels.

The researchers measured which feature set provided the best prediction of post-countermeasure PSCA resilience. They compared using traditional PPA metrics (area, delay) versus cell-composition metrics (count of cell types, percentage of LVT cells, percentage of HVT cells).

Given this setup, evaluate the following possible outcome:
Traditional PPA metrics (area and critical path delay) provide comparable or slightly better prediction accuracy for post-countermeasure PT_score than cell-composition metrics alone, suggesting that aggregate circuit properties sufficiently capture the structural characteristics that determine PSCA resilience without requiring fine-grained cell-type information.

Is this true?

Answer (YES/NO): NO